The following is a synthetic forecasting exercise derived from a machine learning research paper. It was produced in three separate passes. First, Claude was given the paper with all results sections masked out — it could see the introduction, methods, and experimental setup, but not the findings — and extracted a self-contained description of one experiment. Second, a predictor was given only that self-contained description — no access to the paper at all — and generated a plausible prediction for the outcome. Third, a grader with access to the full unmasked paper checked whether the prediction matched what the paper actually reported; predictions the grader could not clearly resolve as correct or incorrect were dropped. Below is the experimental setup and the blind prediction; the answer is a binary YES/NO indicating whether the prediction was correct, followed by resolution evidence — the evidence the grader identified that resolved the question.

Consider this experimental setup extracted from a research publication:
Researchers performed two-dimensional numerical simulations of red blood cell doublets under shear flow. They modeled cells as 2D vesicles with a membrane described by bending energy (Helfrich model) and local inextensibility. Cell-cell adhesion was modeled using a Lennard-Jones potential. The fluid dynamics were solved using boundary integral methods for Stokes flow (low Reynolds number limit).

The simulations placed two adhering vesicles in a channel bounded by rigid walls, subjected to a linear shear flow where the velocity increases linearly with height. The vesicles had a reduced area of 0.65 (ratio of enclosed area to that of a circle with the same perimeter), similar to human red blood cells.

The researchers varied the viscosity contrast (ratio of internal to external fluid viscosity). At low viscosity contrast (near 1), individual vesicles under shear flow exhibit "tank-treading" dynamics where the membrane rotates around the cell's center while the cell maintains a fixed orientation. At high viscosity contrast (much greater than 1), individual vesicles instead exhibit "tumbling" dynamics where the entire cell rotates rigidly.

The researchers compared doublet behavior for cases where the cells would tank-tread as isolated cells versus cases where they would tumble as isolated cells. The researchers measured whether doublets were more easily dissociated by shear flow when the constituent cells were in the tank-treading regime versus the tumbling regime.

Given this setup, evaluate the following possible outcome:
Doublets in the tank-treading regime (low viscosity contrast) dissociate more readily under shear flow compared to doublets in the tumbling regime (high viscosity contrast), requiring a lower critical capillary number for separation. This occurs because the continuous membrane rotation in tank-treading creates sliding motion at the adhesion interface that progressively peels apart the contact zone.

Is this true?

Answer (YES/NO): YES